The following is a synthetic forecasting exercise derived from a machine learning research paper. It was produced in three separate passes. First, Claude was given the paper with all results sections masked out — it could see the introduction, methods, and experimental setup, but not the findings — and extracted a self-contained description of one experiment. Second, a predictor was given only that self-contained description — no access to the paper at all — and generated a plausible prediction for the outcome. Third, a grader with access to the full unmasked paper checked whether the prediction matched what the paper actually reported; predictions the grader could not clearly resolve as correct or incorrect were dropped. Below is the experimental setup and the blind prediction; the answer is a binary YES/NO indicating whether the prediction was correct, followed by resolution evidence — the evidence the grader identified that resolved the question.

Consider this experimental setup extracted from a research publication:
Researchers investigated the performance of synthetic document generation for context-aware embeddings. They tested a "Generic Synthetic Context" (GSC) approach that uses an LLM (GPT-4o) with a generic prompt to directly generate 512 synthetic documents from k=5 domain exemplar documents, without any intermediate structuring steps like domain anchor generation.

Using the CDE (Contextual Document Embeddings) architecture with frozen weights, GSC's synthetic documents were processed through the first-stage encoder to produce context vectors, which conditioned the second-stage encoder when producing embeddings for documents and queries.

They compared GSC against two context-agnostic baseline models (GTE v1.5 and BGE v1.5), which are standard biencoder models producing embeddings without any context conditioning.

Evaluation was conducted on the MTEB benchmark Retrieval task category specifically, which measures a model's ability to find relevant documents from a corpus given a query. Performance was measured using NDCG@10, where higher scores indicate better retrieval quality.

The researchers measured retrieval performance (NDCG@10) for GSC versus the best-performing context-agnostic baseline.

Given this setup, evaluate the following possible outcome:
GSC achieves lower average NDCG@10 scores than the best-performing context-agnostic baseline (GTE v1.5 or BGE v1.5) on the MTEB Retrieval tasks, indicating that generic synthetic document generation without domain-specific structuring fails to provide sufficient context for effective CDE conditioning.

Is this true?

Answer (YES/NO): NO